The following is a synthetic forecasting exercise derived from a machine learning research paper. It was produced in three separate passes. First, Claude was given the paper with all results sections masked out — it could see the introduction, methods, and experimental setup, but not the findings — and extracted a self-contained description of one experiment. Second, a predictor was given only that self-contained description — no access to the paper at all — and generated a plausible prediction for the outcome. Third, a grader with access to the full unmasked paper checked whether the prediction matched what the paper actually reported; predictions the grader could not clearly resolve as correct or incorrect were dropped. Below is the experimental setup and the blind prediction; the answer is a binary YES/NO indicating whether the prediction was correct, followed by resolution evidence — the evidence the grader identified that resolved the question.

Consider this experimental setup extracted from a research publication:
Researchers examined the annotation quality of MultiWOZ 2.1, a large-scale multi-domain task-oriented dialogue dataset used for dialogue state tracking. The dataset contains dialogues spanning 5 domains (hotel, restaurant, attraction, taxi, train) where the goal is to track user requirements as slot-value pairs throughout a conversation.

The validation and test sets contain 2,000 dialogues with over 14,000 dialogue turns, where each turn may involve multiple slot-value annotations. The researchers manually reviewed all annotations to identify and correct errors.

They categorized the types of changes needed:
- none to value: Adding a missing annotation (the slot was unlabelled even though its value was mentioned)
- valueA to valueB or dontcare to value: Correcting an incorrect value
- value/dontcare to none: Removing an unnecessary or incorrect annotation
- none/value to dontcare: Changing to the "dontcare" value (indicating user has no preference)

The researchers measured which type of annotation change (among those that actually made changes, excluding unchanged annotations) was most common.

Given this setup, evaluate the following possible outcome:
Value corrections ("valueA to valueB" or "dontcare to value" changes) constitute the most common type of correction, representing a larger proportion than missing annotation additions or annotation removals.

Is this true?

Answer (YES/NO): NO